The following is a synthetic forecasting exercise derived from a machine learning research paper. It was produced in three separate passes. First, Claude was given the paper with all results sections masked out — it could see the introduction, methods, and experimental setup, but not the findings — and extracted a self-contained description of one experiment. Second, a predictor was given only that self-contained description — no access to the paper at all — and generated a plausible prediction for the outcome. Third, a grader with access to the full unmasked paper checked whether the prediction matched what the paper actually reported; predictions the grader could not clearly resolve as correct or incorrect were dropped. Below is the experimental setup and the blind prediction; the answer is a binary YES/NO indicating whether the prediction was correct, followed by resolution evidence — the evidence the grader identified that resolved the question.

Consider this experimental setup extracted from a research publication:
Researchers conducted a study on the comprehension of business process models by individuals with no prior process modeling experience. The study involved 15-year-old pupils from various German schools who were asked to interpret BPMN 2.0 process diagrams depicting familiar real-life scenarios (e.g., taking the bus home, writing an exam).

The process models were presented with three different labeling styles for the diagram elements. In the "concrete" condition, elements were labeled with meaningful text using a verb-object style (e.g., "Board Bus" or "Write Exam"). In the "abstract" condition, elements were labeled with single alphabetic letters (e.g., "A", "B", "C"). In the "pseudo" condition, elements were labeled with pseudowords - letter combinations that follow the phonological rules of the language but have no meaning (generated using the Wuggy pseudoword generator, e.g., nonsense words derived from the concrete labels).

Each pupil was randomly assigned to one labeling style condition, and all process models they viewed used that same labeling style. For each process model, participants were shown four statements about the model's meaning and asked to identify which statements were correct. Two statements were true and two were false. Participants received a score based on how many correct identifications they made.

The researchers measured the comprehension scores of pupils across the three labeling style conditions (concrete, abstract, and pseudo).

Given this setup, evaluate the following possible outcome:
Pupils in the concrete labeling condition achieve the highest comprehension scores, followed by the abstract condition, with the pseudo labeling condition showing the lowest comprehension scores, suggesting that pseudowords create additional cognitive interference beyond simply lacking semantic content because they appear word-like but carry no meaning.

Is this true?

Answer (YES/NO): NO